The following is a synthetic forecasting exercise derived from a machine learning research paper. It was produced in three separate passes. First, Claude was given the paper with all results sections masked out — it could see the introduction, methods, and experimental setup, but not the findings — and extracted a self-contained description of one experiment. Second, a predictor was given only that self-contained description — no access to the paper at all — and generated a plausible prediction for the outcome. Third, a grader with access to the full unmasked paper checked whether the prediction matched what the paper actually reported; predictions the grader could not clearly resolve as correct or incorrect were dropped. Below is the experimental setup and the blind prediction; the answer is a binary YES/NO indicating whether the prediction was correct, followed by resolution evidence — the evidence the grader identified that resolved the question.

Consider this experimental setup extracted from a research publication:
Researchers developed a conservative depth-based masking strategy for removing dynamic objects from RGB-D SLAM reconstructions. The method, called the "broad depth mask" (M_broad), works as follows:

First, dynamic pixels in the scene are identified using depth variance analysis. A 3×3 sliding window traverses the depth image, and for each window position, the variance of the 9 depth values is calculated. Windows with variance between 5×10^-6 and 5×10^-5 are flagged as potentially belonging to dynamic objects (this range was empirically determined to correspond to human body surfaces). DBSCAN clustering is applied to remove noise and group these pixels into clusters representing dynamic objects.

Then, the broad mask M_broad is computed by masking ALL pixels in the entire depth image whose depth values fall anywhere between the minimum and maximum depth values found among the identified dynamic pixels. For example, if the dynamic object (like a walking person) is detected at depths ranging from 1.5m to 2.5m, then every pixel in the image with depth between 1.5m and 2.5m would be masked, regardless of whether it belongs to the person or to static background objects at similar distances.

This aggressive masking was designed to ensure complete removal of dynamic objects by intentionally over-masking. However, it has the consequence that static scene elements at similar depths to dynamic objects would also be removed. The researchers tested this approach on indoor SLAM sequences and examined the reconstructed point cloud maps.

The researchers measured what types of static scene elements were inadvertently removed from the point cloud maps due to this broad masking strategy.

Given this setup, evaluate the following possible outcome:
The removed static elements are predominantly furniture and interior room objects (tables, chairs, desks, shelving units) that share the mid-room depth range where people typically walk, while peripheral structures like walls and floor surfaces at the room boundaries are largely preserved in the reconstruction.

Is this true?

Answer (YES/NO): NO